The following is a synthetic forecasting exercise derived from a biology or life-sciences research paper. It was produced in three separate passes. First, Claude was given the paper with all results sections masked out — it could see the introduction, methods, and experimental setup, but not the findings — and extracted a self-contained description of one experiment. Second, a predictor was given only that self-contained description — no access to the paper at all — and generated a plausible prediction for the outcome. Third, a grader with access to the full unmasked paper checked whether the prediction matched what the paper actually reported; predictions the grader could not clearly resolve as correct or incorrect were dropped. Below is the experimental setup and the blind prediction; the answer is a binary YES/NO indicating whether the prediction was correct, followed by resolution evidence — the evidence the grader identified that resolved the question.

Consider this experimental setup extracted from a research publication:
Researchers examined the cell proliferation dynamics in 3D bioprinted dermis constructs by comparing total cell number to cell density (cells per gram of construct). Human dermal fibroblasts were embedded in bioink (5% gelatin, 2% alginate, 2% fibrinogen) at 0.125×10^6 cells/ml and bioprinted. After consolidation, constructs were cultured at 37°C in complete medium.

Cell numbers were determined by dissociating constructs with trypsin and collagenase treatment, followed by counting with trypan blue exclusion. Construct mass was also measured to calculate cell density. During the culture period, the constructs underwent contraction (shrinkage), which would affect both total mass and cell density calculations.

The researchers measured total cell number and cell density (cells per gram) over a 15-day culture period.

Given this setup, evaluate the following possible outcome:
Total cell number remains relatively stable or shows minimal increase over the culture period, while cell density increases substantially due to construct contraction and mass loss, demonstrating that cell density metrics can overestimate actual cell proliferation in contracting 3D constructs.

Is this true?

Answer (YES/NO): NO